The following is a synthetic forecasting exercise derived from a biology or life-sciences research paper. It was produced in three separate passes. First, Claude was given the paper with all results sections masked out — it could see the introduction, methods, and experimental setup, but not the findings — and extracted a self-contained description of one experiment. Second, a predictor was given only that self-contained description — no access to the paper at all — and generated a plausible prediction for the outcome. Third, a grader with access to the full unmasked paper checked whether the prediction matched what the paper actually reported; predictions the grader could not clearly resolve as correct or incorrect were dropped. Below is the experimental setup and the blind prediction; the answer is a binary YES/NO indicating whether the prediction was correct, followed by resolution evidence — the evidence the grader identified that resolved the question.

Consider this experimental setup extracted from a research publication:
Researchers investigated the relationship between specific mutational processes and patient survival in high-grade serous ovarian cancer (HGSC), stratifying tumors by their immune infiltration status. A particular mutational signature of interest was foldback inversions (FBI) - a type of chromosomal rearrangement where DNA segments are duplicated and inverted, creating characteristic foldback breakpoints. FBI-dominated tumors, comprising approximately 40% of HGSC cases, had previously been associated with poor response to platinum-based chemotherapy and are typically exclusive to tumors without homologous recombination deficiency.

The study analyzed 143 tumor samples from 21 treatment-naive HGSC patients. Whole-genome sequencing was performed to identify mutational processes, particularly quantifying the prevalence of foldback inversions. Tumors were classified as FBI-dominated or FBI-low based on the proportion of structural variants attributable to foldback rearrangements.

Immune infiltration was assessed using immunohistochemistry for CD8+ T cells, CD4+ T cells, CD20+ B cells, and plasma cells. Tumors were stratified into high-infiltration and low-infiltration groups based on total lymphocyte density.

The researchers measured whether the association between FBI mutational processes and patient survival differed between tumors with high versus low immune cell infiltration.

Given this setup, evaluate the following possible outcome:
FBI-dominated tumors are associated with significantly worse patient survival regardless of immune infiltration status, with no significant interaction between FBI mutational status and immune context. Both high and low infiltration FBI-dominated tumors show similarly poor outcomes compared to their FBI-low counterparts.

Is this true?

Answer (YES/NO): NO